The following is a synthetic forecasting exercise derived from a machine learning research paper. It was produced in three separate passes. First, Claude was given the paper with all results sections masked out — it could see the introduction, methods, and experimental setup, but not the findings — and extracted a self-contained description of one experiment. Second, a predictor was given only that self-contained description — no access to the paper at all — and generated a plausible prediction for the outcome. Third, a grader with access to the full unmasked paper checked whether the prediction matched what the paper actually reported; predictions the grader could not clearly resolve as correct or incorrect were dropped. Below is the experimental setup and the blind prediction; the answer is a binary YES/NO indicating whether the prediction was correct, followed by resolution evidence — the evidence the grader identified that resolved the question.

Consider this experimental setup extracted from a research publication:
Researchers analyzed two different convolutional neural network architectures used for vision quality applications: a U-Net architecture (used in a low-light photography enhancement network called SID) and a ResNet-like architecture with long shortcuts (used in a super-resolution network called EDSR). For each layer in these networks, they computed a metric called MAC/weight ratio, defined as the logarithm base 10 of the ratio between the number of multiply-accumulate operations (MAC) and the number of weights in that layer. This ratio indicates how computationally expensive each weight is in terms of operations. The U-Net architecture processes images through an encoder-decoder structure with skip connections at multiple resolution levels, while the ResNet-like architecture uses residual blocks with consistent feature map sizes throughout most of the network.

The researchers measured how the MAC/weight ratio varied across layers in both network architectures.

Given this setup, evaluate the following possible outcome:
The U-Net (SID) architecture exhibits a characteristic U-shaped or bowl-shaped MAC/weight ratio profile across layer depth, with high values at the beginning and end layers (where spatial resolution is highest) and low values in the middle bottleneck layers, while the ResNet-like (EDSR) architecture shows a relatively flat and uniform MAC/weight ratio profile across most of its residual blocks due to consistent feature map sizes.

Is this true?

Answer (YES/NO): YES